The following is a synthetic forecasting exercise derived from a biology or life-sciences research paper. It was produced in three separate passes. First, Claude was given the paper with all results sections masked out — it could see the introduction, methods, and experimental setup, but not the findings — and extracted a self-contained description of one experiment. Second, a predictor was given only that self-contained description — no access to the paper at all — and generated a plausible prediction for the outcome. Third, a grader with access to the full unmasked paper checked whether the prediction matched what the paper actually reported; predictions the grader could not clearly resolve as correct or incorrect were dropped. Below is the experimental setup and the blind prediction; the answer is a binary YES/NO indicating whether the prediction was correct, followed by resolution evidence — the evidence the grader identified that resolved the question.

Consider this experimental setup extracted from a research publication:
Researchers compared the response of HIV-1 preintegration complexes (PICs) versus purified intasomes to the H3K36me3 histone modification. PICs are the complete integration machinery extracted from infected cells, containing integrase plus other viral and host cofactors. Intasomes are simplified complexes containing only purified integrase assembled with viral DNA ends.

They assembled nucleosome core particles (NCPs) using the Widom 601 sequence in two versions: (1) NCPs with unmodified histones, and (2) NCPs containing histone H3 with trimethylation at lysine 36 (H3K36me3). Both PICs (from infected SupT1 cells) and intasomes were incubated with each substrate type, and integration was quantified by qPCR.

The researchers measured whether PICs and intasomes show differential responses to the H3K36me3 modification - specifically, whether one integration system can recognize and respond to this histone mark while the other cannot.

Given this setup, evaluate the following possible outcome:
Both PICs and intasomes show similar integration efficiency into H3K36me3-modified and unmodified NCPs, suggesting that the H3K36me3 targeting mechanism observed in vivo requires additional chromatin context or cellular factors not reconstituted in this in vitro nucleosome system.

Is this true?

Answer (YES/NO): NO